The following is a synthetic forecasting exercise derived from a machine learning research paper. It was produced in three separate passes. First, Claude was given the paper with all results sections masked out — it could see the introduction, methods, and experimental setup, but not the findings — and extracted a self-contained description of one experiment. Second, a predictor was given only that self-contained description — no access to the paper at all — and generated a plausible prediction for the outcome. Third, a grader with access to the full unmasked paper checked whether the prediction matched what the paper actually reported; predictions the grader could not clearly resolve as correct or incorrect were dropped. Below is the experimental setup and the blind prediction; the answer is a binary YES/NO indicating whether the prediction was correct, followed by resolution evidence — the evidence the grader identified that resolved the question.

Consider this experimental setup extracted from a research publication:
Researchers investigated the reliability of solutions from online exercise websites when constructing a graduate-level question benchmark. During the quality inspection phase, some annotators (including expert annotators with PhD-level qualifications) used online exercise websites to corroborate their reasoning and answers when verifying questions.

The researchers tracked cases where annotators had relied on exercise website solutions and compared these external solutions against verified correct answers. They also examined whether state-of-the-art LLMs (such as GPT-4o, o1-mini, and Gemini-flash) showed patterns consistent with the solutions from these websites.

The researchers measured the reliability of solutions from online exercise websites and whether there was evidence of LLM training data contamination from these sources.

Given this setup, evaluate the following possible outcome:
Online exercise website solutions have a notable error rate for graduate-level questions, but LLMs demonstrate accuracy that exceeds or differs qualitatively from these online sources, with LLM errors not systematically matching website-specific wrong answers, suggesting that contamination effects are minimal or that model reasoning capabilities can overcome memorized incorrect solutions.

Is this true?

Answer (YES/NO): NO